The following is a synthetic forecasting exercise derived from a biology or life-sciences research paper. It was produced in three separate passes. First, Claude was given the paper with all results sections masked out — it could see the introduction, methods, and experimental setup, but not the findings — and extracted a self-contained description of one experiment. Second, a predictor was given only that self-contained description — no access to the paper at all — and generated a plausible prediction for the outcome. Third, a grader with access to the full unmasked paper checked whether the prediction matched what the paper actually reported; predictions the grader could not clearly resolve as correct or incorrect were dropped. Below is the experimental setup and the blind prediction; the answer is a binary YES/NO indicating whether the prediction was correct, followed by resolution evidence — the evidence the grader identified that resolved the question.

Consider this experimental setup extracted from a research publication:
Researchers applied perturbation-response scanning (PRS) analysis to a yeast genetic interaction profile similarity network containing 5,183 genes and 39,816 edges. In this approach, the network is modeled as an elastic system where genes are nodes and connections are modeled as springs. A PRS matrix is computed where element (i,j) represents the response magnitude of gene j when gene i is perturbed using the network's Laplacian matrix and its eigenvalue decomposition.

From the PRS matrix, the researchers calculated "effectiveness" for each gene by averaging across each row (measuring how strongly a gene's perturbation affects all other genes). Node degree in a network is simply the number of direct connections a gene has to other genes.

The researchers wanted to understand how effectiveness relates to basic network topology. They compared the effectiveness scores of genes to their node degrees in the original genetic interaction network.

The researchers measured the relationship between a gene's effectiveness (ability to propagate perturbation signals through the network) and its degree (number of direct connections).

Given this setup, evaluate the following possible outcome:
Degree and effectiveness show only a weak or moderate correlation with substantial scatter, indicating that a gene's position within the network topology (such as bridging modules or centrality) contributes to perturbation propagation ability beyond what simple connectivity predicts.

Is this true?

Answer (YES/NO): NO